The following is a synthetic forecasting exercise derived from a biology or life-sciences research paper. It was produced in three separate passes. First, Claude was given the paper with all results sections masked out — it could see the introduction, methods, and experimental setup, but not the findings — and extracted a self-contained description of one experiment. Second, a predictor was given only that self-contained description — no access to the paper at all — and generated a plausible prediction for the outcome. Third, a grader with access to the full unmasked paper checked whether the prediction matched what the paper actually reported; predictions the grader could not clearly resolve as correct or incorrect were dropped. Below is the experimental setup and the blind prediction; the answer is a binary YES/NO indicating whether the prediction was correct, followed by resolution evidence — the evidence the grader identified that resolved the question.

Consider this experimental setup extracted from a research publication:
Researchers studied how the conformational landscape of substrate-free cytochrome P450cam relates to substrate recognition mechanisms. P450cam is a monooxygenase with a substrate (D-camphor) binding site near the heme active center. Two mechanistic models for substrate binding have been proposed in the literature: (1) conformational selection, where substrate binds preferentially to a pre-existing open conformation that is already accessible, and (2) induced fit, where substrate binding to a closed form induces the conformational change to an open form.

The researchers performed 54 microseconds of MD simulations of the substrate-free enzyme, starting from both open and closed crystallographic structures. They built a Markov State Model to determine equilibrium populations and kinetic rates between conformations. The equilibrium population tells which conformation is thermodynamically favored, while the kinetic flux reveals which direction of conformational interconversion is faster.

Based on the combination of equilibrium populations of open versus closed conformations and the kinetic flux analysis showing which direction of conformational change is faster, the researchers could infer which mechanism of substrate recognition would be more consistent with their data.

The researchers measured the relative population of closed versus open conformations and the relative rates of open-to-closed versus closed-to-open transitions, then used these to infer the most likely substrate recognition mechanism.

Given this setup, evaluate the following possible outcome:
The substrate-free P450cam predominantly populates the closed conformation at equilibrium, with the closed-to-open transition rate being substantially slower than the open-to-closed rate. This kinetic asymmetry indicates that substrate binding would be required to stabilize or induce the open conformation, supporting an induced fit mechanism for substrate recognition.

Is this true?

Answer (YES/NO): YES